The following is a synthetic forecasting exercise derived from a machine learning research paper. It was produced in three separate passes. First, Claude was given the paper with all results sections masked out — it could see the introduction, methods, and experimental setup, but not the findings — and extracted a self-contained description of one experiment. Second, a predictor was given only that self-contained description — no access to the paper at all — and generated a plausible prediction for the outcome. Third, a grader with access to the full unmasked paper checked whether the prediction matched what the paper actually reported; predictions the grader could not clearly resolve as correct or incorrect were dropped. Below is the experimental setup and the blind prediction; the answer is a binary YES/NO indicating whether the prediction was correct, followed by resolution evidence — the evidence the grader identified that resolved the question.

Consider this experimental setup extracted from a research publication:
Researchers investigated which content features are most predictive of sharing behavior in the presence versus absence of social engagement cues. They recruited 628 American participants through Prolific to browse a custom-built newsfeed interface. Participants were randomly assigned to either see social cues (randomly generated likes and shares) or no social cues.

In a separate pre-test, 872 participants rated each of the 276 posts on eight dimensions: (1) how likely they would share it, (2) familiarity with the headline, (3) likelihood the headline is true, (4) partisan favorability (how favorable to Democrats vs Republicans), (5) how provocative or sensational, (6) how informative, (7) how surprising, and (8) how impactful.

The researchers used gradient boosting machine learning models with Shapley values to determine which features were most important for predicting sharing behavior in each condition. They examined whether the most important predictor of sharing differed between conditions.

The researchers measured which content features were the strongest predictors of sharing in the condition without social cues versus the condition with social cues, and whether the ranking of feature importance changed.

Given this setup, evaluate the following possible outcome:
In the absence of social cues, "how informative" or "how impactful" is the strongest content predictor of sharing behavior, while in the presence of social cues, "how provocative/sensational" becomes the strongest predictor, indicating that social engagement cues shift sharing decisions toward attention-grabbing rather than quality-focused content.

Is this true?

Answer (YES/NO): NO